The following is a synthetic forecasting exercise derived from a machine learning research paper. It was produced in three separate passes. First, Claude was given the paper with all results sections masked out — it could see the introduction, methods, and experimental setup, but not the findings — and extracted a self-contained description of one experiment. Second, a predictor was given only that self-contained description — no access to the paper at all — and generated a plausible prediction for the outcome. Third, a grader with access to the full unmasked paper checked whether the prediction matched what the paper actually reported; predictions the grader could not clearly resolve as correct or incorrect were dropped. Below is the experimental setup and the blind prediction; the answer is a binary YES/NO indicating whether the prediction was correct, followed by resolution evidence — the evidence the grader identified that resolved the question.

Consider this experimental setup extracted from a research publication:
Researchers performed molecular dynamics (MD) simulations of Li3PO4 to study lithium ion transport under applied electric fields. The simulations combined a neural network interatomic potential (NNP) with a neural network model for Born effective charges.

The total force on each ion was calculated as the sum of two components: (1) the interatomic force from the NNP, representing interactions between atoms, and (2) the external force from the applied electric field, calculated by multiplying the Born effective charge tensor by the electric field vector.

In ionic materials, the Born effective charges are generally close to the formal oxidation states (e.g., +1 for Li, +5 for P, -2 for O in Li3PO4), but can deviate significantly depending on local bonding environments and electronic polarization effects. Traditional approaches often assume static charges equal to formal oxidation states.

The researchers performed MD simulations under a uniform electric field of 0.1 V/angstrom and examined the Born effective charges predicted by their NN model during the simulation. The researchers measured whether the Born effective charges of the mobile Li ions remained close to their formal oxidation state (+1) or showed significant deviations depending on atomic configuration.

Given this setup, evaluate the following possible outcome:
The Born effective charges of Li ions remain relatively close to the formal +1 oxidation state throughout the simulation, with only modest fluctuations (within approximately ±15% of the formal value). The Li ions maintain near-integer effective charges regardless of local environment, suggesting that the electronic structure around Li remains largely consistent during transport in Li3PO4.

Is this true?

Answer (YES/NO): NO